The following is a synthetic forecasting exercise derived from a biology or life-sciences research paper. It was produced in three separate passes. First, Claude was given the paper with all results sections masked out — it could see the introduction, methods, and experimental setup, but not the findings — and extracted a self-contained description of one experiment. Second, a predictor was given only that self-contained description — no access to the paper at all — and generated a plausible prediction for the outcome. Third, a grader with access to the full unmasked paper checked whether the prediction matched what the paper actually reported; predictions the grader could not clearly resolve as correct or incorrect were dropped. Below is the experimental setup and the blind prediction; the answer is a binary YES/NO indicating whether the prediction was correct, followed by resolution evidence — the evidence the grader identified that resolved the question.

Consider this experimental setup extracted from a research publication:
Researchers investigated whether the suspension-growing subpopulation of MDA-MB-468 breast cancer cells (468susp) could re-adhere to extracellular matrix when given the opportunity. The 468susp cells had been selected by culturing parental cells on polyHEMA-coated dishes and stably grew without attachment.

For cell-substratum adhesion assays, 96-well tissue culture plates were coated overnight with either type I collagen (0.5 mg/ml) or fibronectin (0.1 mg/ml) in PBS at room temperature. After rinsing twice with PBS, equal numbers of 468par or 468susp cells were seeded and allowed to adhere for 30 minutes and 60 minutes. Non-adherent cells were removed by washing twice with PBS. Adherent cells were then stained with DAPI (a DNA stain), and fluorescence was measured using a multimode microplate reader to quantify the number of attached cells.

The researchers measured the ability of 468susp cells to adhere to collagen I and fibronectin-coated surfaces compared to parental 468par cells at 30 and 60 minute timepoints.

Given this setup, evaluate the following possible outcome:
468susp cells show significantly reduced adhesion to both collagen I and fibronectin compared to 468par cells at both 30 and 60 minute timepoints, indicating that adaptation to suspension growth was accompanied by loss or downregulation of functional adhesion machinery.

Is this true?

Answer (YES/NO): YES